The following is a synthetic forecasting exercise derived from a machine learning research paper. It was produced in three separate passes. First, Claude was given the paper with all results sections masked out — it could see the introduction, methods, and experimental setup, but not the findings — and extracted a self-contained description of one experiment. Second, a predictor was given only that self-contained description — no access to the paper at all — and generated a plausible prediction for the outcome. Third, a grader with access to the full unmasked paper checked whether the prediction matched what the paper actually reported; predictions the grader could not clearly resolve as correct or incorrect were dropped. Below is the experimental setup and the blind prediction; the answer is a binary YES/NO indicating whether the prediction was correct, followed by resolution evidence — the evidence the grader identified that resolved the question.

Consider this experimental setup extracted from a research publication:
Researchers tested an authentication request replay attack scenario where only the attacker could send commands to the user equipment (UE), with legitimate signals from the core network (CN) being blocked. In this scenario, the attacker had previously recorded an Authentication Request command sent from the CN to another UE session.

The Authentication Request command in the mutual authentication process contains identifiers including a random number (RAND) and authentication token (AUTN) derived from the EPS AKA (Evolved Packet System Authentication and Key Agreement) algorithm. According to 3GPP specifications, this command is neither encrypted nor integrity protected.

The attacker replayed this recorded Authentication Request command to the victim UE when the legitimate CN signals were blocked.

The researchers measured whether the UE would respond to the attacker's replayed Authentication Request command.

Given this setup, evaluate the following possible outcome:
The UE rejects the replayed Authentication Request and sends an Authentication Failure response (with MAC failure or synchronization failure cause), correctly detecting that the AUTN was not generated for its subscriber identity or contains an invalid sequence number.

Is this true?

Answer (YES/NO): NO